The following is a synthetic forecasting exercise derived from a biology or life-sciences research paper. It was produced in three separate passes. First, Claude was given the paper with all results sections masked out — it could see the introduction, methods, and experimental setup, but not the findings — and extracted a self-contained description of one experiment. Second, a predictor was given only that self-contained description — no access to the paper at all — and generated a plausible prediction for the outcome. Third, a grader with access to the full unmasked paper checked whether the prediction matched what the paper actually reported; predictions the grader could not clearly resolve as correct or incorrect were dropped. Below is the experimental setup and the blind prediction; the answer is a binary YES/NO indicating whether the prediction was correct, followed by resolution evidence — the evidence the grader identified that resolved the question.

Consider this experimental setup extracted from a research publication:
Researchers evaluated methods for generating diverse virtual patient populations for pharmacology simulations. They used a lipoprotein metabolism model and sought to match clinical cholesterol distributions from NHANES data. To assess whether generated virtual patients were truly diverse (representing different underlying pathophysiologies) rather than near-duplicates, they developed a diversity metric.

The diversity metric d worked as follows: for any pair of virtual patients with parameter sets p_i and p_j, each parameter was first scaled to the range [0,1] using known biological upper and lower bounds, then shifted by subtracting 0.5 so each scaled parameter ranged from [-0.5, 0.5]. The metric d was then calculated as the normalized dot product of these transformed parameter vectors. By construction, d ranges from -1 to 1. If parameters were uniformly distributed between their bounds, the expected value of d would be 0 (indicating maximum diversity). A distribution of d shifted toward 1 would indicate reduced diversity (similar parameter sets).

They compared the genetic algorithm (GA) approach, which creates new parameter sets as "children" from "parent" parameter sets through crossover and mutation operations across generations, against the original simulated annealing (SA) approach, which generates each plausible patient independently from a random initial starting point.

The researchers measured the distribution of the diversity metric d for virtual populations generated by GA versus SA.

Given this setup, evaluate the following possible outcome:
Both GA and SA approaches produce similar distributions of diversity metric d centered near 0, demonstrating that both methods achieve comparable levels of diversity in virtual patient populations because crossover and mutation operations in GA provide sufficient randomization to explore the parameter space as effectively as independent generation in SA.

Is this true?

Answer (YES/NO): NO